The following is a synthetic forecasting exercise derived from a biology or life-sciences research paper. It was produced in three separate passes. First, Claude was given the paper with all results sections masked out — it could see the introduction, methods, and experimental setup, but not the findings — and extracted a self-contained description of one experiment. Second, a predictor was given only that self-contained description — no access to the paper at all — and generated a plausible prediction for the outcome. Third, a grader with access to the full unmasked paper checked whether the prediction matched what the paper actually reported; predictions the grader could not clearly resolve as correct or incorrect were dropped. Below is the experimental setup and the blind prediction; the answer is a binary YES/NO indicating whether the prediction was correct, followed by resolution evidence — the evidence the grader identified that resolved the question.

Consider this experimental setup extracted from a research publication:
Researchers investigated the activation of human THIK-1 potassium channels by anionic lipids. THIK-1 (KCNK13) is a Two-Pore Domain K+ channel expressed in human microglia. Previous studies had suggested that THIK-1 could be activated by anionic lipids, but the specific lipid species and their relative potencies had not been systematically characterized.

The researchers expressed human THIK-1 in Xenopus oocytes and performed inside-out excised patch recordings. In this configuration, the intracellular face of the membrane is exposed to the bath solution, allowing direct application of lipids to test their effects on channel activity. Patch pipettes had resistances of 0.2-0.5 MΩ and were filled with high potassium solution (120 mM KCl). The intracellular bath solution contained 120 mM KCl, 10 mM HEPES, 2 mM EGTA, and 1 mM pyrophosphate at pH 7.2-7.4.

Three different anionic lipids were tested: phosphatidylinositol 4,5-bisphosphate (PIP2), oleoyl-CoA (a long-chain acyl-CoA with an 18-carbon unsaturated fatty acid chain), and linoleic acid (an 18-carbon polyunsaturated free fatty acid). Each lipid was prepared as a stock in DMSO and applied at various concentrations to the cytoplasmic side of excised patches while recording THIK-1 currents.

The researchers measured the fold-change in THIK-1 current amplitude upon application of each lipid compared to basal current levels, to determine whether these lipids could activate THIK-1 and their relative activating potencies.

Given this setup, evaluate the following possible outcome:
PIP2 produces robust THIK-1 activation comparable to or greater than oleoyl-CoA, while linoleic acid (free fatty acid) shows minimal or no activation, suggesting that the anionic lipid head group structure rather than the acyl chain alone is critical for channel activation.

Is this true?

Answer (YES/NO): NO